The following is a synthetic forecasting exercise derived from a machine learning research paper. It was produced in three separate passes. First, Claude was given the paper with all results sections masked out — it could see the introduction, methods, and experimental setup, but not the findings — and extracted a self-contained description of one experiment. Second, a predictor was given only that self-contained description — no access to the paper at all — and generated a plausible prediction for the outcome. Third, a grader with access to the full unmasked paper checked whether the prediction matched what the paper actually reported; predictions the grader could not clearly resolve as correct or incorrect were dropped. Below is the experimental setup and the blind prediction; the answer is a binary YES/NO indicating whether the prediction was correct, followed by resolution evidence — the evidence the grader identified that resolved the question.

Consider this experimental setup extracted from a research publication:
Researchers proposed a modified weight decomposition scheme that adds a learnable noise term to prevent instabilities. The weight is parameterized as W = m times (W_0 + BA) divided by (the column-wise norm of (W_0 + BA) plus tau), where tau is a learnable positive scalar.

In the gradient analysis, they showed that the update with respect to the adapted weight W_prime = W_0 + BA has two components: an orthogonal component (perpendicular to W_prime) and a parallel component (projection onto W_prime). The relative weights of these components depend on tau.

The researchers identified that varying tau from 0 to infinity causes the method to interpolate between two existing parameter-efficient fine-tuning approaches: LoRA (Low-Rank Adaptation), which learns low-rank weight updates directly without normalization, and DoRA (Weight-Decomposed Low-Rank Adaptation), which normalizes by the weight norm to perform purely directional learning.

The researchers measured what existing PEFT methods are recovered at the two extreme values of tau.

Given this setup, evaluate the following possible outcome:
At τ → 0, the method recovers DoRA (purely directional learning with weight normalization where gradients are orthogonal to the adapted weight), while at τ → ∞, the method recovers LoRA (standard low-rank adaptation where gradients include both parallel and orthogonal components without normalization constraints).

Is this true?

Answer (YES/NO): YES